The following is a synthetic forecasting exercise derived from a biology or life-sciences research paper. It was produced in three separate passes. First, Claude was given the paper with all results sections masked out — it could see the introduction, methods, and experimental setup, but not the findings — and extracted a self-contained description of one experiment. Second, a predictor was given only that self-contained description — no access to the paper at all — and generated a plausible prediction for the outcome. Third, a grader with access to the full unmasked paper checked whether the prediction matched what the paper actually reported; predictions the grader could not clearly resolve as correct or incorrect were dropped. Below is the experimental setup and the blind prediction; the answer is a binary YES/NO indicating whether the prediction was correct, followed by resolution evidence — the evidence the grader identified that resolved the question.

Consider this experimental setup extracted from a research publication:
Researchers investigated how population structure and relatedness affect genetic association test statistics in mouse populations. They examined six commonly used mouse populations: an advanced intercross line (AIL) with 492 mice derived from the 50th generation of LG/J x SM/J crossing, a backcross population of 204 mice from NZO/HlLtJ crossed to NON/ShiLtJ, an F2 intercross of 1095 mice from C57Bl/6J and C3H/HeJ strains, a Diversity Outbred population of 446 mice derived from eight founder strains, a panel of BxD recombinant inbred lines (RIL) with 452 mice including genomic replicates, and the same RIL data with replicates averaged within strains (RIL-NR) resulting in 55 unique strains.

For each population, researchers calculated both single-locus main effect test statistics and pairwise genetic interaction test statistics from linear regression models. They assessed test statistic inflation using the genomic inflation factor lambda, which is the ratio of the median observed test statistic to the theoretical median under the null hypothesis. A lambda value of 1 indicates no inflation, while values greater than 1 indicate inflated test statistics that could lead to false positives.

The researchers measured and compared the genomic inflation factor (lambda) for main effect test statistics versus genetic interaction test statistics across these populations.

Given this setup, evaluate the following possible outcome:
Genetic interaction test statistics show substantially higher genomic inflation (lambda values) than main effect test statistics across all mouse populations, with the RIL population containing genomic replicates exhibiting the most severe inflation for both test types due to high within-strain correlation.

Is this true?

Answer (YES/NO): NO